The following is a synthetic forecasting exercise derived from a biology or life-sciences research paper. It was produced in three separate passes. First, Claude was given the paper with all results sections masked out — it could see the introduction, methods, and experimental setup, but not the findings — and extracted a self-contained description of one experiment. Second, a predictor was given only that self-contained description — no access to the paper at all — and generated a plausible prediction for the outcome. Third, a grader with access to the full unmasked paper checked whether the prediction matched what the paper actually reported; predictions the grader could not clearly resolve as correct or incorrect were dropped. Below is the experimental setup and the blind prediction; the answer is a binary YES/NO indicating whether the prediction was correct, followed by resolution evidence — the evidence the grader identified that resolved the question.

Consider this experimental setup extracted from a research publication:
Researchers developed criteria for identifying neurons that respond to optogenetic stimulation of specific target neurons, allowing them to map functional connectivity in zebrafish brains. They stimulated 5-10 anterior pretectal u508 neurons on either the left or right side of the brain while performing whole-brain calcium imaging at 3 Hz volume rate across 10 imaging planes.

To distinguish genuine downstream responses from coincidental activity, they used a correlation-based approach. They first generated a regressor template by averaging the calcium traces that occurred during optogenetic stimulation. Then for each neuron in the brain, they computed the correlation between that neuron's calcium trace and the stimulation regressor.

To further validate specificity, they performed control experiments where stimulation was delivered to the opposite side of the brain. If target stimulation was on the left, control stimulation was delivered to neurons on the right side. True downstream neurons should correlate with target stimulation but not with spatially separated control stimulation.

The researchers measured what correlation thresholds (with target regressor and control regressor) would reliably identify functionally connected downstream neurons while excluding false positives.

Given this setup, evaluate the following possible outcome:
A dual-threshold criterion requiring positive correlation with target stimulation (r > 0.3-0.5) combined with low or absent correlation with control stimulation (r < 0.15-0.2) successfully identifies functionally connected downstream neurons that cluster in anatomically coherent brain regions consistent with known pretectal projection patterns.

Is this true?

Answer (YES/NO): NO